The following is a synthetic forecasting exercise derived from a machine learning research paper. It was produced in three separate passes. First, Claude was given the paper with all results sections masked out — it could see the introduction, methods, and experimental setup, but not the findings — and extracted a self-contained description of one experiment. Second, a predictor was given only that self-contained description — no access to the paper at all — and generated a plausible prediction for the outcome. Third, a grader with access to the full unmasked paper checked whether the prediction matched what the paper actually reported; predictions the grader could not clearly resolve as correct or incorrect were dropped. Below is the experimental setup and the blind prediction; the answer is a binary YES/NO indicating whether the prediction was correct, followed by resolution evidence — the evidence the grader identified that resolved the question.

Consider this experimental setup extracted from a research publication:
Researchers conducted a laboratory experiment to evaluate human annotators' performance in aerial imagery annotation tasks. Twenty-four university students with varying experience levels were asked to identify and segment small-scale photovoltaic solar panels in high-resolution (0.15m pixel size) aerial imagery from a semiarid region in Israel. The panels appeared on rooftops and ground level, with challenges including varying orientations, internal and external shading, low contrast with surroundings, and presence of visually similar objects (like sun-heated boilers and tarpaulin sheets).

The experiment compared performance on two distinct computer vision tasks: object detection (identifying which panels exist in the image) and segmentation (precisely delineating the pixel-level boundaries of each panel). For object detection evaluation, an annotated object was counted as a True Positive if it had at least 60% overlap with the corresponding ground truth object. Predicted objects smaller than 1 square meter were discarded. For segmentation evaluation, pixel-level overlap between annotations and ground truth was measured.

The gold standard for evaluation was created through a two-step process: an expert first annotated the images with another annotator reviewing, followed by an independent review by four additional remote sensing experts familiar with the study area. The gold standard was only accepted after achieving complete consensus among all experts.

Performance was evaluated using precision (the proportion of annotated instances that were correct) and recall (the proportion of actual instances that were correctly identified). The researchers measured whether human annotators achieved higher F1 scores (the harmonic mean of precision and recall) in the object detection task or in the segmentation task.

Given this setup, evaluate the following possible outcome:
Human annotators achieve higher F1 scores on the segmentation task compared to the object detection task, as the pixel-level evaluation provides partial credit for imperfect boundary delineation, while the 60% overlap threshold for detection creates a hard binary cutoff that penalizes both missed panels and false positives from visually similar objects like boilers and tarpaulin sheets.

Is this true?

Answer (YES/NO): NO